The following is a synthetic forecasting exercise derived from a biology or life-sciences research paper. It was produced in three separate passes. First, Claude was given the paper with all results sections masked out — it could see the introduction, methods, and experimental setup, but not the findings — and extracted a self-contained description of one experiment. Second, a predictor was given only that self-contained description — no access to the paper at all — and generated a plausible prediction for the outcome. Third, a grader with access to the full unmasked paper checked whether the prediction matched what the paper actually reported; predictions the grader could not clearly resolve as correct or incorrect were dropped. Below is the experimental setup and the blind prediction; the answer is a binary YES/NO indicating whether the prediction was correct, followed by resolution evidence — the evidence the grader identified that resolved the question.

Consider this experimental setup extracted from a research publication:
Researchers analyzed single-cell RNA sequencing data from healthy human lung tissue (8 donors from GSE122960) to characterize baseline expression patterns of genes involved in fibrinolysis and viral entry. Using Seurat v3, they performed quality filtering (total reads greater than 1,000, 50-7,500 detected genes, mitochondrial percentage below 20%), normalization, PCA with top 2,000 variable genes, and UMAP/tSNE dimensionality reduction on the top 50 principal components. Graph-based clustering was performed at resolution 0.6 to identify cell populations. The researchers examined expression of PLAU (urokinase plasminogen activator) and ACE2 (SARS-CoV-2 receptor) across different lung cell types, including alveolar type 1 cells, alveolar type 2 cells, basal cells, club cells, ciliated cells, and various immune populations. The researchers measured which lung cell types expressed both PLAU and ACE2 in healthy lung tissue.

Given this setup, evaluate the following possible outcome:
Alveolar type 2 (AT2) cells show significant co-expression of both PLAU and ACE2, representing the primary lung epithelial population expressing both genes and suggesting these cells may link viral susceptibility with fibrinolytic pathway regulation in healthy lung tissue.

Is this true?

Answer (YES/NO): NO